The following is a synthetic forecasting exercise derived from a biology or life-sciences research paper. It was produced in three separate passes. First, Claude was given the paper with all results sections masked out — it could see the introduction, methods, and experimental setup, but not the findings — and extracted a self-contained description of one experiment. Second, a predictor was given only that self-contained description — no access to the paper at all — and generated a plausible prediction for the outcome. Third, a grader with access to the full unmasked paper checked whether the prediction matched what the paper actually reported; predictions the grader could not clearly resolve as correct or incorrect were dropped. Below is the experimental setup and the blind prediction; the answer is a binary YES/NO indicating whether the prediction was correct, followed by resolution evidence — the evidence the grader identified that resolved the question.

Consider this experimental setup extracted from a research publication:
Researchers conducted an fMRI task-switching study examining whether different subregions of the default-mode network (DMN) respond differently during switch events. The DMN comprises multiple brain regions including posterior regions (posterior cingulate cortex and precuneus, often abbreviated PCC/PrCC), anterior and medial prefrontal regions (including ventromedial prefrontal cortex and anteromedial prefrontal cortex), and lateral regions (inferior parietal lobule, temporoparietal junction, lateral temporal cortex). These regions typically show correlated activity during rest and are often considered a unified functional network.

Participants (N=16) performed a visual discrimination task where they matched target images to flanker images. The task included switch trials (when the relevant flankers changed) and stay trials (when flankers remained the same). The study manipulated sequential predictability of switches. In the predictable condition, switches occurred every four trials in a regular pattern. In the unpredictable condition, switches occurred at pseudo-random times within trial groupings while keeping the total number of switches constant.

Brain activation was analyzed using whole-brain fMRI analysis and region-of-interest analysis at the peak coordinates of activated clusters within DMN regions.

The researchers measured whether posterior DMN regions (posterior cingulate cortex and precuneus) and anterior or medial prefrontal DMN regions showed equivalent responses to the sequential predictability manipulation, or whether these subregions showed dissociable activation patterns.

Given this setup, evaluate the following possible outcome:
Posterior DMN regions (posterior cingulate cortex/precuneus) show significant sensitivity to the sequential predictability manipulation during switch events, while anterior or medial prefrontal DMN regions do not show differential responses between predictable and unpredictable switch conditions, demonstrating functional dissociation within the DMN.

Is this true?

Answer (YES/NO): YES